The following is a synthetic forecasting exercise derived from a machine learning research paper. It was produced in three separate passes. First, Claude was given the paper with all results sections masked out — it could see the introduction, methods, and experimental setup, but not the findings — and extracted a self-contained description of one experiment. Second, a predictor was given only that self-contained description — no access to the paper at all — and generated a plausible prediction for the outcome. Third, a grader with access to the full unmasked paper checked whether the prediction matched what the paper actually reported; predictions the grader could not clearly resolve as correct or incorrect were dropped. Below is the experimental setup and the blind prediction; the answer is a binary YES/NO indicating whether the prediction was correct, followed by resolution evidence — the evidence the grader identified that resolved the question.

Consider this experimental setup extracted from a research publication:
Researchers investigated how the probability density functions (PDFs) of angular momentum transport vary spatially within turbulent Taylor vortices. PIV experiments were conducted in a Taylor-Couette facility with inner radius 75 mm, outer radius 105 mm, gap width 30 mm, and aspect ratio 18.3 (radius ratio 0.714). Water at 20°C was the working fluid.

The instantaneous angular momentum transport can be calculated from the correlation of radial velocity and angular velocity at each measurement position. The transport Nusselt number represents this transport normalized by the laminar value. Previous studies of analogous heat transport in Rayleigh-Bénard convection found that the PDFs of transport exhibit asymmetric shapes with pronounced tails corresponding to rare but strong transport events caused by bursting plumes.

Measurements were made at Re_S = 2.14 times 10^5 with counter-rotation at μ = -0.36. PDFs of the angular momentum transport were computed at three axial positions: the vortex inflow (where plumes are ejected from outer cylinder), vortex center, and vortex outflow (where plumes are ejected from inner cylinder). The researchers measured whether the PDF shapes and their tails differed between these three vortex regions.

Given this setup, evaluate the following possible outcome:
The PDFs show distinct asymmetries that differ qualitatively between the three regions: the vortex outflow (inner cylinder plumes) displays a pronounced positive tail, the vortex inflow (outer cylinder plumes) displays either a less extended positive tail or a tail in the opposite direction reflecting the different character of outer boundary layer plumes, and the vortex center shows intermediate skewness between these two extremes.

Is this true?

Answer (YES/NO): NO